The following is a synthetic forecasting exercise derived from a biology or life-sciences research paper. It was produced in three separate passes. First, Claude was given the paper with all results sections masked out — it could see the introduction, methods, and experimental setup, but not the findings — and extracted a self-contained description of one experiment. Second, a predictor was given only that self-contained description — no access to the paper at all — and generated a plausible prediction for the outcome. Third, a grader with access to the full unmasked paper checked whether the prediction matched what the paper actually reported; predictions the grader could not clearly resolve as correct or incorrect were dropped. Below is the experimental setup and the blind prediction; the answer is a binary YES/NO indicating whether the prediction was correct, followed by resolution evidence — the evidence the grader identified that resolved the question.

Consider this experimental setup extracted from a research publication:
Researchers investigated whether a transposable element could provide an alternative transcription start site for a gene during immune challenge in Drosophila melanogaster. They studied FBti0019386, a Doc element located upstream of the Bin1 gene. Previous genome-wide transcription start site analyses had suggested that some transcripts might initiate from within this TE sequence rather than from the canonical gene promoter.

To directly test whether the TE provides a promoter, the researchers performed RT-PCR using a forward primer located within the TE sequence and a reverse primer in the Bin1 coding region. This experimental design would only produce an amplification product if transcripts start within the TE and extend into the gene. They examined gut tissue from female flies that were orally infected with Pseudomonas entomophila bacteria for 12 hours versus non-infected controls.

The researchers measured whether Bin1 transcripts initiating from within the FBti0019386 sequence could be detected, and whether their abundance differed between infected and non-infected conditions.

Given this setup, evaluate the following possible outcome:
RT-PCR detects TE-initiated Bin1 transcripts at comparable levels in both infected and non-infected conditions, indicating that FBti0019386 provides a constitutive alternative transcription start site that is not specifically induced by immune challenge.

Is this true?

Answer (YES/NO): NO